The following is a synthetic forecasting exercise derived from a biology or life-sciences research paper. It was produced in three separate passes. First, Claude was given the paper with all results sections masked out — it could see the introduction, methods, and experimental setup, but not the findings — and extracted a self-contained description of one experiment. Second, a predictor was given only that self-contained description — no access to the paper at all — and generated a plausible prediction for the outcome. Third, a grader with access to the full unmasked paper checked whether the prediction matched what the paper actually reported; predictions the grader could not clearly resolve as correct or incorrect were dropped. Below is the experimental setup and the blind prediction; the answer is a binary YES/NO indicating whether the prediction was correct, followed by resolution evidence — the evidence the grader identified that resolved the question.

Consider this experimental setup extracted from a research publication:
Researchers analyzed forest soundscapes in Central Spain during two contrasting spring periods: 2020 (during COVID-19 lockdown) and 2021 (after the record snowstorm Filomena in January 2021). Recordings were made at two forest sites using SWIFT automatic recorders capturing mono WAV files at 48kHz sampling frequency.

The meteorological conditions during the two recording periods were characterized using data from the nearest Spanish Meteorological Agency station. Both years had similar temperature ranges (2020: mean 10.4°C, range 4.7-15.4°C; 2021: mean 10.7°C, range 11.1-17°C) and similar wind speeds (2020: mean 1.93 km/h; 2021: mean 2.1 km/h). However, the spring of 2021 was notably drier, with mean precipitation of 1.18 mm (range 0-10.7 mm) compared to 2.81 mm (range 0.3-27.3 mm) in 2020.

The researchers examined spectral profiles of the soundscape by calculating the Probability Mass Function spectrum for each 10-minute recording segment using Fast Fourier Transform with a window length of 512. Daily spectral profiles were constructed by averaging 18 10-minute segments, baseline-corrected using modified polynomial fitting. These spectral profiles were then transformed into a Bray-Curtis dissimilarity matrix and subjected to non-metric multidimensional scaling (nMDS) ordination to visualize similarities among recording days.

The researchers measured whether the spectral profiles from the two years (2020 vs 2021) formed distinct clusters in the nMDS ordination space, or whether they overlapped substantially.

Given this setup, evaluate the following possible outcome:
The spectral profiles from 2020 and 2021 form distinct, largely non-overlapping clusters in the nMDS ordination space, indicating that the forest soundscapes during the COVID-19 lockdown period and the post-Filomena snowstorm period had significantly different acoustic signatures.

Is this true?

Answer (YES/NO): YES